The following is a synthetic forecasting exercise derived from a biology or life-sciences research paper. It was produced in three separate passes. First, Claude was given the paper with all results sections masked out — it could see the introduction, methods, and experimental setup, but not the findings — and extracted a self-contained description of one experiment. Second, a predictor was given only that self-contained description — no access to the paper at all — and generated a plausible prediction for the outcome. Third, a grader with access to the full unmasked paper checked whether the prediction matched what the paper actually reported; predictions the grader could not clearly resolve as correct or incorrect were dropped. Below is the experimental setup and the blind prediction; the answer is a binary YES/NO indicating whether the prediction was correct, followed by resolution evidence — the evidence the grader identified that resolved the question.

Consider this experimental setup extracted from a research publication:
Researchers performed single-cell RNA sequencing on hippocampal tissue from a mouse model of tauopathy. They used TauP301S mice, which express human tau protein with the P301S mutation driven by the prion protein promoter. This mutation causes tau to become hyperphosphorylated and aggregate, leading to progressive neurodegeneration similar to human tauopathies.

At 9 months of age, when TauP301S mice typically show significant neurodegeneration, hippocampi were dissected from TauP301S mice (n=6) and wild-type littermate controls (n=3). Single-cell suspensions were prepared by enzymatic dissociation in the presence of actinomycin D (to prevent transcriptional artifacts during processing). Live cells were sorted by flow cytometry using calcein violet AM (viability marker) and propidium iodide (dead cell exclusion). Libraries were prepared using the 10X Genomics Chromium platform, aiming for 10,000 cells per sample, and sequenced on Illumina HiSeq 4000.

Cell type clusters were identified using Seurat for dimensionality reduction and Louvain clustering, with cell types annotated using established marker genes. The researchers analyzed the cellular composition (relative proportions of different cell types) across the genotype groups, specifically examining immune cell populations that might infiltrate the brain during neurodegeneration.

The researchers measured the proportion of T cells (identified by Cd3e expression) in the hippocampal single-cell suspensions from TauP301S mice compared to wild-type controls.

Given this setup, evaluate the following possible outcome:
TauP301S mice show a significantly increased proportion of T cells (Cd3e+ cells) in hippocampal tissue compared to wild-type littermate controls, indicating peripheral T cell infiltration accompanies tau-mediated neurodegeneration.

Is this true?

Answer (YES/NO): YES